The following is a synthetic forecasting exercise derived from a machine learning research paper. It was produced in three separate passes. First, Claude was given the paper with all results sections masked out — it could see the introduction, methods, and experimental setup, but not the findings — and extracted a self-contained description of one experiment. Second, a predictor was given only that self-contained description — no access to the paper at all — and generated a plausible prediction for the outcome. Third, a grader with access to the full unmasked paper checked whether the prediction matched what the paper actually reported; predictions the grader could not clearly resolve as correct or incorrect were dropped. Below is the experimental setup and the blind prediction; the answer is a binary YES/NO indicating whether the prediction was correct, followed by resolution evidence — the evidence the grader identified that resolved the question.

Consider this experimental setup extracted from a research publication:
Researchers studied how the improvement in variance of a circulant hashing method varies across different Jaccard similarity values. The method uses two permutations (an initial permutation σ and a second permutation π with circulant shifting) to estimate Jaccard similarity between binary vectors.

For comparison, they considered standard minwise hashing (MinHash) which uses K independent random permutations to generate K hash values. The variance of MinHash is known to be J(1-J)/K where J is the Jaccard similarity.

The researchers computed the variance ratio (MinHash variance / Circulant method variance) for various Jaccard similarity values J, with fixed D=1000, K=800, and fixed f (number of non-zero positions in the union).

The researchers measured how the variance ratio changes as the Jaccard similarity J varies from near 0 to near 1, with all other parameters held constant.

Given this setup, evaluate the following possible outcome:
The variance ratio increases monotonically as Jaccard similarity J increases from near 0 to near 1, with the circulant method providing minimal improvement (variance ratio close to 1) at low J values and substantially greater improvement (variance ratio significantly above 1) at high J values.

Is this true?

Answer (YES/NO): NO